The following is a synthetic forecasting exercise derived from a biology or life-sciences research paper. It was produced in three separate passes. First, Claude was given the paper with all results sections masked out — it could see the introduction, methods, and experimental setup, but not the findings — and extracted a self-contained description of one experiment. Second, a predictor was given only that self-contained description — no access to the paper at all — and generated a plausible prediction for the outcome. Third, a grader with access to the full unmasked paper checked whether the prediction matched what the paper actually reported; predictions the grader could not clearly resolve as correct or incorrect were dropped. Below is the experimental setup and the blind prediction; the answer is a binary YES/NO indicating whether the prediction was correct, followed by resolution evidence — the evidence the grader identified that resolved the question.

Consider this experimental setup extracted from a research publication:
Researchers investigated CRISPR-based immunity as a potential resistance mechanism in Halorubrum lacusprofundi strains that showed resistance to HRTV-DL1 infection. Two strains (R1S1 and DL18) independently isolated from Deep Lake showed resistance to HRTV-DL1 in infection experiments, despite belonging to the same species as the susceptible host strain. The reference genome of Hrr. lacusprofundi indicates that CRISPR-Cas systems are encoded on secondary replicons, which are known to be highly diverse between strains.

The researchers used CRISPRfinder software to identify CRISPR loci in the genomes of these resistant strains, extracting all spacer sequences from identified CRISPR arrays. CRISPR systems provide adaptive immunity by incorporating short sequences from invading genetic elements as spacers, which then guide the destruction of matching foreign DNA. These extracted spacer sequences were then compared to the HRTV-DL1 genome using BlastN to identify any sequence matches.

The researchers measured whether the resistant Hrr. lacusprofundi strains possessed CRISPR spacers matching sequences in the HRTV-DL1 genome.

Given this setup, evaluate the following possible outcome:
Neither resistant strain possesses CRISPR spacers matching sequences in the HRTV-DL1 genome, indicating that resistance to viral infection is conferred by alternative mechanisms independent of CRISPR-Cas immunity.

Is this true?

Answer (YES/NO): NO